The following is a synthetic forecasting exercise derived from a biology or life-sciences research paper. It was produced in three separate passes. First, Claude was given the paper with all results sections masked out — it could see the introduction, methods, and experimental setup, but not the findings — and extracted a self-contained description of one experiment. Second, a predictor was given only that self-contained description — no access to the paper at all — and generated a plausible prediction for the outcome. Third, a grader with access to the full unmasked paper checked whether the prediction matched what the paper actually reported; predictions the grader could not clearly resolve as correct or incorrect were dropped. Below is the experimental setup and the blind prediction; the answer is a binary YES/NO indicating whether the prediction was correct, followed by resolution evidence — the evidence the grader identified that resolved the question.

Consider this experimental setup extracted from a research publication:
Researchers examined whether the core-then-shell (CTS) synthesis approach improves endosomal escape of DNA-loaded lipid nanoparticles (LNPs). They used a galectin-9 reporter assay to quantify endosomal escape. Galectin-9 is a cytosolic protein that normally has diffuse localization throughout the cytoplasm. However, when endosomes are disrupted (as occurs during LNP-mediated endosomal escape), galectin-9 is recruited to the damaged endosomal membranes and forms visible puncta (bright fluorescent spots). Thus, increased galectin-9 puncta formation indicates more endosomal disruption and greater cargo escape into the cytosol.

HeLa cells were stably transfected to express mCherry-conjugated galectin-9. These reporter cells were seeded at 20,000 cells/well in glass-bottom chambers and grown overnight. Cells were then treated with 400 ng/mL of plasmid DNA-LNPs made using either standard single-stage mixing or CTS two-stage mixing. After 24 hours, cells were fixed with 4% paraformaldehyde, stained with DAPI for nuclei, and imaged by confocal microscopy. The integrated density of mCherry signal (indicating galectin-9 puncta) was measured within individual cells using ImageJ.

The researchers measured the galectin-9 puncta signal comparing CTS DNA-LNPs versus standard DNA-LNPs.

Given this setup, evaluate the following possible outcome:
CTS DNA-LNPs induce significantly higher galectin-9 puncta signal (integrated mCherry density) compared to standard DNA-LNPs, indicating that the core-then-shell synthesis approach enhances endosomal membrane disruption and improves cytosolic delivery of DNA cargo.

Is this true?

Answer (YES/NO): YES